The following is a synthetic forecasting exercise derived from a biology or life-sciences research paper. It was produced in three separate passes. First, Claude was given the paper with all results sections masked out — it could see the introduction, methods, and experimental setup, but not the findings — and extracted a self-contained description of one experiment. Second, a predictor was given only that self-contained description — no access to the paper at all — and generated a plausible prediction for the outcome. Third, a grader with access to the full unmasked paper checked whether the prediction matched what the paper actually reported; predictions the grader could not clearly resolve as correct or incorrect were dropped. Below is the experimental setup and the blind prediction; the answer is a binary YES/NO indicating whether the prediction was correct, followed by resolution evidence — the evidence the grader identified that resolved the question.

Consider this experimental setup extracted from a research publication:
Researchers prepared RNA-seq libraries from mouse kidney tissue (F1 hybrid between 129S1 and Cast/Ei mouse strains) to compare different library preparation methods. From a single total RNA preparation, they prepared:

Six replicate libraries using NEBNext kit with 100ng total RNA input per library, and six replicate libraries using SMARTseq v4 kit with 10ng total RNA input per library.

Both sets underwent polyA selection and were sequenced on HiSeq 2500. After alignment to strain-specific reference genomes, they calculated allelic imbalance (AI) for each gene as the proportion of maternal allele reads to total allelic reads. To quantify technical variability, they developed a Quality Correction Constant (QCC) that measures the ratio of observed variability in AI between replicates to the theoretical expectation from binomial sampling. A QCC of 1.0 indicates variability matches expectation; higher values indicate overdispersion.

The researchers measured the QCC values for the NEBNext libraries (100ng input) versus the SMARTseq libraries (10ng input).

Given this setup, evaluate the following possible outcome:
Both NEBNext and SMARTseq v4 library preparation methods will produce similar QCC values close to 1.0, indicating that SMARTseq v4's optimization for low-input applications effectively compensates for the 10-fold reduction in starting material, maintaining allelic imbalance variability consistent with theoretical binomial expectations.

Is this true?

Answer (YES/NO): NO